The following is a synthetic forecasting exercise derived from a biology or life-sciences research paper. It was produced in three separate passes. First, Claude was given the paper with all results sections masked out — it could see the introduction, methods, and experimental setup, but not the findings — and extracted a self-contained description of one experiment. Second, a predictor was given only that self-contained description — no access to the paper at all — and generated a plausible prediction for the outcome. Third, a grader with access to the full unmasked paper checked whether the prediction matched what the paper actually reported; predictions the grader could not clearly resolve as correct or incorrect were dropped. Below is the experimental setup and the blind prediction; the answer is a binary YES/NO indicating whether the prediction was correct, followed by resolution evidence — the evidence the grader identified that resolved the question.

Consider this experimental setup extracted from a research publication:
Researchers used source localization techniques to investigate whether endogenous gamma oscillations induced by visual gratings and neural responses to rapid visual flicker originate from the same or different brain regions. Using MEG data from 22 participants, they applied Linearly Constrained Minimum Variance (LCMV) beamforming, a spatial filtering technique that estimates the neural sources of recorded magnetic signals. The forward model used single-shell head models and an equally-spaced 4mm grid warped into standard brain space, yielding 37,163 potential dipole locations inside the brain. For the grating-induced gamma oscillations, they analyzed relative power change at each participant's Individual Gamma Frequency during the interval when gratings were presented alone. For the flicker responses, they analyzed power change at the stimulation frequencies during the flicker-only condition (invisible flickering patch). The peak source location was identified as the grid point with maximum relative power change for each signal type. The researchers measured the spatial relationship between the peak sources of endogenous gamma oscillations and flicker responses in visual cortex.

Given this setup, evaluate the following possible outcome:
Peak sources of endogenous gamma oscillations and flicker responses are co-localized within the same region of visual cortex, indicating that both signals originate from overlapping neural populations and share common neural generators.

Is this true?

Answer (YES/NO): NO